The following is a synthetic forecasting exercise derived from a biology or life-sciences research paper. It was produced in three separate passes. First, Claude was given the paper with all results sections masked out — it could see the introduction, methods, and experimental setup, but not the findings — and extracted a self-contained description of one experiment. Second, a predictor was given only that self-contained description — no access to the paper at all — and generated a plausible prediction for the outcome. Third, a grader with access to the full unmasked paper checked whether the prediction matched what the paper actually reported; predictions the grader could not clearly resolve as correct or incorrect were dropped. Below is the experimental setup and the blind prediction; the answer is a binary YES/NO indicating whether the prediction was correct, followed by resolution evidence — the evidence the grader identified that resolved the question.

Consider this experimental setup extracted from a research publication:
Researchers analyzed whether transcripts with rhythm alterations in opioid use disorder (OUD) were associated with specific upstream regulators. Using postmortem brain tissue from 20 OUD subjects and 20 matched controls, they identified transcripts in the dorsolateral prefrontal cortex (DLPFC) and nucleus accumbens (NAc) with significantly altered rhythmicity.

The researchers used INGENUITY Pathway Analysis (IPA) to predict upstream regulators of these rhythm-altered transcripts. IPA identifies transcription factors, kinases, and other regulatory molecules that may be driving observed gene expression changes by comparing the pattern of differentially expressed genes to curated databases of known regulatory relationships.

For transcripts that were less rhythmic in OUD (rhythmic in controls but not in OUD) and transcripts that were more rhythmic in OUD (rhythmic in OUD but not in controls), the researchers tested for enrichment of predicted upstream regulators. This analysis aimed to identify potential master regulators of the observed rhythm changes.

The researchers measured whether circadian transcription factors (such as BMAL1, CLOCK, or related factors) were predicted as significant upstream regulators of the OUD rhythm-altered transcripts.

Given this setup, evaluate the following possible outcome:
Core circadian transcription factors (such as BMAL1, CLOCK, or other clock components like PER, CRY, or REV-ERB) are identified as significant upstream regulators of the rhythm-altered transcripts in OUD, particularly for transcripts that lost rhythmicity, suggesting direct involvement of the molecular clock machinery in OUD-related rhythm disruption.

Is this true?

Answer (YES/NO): YES